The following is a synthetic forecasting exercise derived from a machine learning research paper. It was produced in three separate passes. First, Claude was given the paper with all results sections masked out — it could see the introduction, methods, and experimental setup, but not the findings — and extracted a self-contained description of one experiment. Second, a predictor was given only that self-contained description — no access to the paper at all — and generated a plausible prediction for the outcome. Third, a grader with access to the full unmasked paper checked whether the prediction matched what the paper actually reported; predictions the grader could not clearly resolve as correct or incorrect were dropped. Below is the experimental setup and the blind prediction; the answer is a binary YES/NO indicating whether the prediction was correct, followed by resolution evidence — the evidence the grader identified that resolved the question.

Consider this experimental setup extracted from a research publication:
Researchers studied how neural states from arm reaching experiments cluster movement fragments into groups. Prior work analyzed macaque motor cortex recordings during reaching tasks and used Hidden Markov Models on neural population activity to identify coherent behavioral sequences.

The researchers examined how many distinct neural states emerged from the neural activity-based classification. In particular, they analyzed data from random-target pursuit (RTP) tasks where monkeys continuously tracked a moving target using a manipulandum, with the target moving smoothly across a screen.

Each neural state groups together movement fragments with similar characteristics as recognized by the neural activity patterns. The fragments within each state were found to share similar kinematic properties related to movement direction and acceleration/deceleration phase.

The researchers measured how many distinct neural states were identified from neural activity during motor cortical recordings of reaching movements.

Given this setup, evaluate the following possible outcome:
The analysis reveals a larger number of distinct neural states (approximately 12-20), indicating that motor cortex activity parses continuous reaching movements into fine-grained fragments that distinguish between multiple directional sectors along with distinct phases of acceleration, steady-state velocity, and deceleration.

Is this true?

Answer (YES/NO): NO